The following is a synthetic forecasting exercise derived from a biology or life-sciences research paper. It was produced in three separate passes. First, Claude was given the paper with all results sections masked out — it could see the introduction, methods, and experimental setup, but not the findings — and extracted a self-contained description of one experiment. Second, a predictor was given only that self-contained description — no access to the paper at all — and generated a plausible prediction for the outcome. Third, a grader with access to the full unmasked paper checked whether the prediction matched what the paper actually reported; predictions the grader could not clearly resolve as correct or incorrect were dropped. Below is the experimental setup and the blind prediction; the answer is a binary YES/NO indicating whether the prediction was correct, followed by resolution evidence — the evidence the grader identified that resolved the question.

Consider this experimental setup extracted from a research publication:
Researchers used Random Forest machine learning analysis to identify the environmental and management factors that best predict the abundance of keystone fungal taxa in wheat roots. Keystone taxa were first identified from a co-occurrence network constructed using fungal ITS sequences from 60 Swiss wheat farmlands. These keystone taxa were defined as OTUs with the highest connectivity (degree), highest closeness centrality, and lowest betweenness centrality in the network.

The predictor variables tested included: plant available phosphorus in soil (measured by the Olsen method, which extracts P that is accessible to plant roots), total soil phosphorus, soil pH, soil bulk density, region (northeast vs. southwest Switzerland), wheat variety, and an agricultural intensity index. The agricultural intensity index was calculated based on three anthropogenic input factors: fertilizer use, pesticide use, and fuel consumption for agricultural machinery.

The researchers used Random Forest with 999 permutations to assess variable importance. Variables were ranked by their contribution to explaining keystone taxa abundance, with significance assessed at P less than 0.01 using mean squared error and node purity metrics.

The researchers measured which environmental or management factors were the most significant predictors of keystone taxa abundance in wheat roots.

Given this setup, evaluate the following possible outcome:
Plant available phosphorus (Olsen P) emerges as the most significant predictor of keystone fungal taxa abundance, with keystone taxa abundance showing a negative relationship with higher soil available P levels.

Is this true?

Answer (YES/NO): NO